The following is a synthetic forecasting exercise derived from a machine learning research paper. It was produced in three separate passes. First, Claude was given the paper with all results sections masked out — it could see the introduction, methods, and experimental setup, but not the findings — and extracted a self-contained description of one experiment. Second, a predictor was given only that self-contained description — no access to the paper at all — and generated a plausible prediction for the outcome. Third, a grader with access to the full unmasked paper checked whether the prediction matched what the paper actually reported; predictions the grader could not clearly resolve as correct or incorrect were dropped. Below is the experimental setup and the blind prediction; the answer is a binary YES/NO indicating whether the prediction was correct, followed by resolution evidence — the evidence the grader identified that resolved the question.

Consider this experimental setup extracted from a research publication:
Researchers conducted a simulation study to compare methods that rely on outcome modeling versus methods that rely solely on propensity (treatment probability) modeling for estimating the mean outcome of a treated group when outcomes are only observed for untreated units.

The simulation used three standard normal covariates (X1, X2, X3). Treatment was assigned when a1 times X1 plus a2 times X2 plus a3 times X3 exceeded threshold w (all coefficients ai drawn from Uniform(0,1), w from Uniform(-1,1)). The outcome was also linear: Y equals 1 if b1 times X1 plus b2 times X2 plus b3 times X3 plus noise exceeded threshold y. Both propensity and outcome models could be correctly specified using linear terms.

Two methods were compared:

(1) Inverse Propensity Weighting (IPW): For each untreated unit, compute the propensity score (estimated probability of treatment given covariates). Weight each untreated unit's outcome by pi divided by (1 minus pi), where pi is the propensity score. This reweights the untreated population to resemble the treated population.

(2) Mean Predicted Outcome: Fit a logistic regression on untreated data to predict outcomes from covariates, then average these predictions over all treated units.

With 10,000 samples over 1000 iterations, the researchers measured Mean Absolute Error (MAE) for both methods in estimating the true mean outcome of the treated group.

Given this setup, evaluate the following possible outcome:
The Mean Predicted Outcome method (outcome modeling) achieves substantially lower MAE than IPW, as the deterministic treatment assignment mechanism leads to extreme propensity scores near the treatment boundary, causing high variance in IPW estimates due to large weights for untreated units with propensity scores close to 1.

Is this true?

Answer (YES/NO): YES